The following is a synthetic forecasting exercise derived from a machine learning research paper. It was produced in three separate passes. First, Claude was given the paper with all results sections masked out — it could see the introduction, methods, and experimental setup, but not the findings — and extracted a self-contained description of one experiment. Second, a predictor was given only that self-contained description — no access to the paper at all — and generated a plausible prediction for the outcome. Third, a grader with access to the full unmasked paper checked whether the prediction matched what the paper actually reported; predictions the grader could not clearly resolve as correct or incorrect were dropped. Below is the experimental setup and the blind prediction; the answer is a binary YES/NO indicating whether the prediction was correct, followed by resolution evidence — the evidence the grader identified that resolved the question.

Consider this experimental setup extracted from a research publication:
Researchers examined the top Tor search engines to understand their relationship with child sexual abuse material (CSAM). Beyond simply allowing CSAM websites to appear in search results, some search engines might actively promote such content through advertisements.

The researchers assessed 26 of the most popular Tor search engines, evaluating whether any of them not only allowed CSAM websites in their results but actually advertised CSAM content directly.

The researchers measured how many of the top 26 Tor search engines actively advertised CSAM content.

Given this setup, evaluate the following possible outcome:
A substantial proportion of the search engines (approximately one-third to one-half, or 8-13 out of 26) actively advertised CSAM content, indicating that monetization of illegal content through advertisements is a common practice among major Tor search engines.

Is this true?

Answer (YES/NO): NO